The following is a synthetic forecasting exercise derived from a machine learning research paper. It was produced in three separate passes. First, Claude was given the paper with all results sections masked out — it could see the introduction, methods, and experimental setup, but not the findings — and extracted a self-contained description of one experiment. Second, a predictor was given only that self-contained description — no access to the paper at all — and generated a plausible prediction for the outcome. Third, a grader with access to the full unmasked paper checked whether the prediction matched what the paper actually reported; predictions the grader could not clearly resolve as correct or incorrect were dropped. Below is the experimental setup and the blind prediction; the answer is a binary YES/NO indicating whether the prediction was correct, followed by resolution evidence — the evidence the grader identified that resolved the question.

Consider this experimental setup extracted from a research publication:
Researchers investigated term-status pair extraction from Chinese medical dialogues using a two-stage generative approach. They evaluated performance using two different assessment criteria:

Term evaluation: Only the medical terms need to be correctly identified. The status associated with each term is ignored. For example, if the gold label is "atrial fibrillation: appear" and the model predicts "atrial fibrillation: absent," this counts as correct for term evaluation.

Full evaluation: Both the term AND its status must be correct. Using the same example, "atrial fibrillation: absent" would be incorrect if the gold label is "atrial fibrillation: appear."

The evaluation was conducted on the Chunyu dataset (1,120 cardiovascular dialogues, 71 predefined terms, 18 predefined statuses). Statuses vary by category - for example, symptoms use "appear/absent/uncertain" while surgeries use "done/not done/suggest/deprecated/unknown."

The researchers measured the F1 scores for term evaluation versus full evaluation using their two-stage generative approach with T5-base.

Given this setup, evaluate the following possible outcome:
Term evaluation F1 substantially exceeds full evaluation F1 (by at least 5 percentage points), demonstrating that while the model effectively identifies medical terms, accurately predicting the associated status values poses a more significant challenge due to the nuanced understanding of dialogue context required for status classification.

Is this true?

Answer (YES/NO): YES